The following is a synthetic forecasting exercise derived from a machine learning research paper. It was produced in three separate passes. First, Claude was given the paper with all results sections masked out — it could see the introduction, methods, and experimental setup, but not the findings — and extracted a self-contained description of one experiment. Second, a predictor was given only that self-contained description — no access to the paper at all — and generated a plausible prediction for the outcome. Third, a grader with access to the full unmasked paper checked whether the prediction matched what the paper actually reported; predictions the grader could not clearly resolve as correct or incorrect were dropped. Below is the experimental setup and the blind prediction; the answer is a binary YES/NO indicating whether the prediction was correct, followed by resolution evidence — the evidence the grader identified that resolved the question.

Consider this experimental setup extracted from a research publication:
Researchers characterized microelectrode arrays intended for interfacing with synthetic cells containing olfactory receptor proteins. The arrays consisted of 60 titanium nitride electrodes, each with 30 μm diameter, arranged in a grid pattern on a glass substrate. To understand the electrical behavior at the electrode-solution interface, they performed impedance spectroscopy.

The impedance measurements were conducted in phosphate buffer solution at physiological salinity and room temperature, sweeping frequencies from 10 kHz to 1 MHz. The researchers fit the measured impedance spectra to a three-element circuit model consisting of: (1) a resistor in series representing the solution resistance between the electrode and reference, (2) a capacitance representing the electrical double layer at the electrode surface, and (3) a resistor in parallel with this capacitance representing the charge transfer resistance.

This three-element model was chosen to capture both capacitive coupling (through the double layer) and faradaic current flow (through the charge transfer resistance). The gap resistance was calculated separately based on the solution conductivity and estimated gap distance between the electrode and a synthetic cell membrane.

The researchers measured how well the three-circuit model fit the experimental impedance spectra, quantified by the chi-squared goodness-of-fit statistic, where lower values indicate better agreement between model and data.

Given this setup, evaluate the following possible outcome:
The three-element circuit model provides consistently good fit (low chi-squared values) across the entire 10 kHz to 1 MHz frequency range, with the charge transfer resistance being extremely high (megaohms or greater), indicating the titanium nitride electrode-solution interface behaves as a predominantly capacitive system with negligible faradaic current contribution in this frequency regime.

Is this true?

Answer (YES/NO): YES